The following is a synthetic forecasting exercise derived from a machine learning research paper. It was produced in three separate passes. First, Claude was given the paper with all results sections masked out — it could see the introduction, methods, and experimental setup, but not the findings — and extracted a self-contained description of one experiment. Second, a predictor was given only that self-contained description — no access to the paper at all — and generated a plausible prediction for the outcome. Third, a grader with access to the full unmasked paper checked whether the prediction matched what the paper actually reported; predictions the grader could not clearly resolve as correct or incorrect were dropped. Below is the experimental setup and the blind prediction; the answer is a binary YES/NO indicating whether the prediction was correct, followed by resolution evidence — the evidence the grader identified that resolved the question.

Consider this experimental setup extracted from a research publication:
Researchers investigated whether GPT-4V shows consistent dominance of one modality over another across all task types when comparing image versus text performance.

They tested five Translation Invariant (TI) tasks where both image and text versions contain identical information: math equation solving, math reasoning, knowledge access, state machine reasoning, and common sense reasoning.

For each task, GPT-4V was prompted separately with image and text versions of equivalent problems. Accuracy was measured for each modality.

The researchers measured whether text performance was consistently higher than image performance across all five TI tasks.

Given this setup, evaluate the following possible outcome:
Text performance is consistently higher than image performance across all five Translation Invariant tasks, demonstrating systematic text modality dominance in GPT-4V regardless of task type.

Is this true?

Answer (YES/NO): NO